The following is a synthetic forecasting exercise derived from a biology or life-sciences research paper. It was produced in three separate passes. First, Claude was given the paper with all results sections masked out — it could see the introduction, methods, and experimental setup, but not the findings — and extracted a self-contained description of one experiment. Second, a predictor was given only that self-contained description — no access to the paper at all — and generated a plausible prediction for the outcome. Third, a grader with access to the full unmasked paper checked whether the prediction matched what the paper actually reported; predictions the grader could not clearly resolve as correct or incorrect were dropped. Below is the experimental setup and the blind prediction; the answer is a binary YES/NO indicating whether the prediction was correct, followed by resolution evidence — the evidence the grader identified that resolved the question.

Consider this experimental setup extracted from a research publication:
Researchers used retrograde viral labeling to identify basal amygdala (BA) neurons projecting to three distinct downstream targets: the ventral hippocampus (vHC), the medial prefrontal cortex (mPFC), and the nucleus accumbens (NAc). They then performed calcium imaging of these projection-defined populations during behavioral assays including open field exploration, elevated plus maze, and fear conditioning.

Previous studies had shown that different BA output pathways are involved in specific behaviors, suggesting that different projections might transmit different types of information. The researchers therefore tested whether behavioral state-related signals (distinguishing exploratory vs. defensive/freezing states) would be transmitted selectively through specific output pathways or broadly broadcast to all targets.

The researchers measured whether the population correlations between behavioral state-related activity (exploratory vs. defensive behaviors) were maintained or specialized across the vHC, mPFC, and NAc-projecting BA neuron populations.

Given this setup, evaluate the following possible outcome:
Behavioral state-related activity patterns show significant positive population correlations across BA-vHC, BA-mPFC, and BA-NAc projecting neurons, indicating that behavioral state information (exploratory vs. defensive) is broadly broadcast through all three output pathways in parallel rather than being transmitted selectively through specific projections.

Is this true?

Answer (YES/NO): YES